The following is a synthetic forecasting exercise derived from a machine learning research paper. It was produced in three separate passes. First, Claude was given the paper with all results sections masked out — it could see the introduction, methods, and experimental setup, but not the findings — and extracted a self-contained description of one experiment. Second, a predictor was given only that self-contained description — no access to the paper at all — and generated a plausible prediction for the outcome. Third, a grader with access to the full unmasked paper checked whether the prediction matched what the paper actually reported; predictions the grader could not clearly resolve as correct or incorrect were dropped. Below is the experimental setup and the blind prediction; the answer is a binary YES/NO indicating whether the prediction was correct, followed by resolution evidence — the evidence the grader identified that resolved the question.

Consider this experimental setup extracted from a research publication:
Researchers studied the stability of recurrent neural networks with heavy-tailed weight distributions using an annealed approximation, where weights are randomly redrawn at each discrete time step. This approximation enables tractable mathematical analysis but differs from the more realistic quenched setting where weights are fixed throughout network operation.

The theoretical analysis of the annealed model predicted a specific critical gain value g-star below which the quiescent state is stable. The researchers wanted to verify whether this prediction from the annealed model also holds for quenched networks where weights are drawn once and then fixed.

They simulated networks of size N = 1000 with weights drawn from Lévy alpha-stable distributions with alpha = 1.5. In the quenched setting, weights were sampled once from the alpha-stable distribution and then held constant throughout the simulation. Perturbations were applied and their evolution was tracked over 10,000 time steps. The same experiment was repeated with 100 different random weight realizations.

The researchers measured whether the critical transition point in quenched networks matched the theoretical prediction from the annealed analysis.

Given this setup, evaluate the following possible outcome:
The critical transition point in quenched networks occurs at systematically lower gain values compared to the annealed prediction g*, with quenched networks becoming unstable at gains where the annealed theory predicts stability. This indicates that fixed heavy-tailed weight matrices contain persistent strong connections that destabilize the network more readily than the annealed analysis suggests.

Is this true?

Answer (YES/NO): NO